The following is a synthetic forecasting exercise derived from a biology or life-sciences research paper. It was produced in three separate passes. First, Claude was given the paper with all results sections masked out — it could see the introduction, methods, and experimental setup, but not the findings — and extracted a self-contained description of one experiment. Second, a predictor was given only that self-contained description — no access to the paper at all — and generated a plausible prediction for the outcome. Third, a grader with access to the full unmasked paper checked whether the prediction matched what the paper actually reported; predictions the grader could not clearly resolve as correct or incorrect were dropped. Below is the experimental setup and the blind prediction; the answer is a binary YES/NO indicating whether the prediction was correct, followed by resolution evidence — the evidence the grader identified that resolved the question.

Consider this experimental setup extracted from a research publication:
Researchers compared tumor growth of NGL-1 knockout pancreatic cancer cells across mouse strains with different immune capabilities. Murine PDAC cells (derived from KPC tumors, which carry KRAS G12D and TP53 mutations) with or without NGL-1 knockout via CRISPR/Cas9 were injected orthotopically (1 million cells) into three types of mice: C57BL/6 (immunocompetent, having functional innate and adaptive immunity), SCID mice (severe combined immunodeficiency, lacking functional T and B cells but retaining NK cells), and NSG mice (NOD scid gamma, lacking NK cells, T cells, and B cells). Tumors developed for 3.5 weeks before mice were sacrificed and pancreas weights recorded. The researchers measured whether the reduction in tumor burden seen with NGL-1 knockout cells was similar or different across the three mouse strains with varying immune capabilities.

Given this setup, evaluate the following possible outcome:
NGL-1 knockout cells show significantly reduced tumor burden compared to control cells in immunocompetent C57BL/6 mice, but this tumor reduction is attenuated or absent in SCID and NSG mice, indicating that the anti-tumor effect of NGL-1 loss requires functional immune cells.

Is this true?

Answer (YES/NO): NO